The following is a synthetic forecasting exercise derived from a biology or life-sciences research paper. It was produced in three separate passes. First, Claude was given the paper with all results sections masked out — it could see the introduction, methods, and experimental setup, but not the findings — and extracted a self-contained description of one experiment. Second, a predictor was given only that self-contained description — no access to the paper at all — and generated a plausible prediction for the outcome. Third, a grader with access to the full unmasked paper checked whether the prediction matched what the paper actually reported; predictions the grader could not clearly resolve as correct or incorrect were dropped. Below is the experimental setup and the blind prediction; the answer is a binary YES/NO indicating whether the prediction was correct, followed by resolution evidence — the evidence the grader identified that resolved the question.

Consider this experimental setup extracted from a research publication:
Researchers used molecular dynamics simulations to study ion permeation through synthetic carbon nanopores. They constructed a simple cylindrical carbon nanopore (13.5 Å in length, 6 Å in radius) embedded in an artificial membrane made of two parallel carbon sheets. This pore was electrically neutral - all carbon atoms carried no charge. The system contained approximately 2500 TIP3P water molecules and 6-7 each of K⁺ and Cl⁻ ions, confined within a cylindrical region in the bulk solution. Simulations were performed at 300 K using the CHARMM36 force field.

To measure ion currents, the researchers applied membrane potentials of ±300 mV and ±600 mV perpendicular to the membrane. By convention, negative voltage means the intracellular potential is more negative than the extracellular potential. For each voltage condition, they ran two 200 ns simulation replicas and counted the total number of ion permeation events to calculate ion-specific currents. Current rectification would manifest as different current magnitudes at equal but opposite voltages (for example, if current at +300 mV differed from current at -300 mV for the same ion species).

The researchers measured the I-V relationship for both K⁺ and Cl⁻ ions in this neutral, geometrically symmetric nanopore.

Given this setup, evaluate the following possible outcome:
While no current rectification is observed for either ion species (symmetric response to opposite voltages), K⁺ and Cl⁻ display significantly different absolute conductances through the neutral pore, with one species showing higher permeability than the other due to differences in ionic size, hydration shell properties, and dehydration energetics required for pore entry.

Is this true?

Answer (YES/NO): YES